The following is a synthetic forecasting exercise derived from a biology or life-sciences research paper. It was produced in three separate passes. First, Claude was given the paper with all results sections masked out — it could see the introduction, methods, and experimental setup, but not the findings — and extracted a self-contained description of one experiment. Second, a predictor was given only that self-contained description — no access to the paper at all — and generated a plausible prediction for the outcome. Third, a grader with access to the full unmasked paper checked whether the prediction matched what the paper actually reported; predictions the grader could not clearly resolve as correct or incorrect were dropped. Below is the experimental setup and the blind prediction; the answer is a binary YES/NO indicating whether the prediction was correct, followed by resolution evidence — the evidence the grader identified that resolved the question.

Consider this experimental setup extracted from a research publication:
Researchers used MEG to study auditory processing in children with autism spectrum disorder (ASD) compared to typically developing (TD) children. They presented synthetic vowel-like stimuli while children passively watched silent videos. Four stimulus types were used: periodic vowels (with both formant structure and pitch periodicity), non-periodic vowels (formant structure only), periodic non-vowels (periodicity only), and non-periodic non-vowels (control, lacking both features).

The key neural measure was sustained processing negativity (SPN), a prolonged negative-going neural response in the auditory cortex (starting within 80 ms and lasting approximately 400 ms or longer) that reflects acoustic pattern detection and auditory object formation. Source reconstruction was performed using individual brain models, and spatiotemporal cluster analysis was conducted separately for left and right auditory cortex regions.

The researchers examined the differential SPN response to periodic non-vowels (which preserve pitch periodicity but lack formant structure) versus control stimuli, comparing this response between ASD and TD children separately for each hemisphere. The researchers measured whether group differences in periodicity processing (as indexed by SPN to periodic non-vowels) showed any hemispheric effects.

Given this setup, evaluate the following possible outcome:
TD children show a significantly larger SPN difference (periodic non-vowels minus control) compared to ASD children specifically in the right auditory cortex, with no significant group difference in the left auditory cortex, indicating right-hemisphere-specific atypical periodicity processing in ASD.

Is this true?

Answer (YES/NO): NO